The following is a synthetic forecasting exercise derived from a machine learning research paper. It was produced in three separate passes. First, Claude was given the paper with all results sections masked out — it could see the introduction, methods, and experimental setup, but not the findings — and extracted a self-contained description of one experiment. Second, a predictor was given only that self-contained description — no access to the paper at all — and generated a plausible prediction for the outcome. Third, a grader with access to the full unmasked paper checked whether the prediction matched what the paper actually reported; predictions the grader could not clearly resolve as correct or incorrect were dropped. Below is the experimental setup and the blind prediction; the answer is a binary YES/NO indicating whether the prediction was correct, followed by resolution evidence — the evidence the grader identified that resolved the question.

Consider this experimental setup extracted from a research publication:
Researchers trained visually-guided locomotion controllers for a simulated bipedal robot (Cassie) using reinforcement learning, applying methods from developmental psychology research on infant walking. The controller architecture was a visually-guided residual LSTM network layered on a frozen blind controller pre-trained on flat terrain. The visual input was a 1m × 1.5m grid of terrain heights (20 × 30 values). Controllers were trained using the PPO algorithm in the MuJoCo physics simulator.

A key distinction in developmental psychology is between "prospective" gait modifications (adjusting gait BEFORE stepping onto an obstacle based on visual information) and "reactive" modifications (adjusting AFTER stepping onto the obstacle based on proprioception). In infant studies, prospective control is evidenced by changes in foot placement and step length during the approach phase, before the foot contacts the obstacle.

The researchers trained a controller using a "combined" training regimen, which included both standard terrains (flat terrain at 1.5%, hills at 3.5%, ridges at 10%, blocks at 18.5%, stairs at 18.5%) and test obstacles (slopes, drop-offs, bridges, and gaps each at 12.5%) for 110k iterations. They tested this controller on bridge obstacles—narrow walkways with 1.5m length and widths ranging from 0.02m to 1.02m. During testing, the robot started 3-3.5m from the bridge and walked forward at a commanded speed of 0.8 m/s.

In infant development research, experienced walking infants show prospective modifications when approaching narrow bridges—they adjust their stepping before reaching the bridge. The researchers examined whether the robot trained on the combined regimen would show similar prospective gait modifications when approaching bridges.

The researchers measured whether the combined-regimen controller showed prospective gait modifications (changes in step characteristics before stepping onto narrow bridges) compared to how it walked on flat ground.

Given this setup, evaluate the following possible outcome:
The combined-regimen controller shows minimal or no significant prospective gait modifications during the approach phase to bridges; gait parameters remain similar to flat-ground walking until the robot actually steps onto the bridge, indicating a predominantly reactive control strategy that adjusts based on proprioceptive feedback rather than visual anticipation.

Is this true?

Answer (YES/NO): YES